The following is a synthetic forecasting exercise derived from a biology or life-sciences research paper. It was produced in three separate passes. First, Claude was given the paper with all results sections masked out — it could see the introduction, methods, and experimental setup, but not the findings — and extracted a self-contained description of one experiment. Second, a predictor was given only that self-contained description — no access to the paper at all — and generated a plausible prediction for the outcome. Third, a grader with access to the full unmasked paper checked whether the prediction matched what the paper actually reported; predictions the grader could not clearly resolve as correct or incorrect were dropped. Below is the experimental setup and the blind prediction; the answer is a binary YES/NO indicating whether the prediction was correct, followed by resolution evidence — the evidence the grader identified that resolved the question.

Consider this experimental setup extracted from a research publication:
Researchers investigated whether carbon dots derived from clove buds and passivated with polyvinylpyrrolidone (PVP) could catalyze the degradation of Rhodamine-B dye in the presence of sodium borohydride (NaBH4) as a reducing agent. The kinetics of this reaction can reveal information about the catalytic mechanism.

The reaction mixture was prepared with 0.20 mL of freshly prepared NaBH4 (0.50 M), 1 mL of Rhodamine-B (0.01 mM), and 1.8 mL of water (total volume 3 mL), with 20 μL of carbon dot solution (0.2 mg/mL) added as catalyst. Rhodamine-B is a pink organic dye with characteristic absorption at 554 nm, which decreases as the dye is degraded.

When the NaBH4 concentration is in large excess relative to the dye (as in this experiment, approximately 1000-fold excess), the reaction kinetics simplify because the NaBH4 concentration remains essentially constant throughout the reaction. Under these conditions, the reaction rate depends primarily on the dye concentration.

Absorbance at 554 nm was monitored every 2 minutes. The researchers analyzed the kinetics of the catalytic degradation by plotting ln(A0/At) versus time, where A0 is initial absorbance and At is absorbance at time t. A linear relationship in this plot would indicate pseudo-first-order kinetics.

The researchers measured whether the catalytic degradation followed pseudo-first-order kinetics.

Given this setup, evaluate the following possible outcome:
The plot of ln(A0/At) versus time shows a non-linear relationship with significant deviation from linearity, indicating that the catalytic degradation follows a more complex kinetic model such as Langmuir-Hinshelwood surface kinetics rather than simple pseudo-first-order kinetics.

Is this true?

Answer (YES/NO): NO